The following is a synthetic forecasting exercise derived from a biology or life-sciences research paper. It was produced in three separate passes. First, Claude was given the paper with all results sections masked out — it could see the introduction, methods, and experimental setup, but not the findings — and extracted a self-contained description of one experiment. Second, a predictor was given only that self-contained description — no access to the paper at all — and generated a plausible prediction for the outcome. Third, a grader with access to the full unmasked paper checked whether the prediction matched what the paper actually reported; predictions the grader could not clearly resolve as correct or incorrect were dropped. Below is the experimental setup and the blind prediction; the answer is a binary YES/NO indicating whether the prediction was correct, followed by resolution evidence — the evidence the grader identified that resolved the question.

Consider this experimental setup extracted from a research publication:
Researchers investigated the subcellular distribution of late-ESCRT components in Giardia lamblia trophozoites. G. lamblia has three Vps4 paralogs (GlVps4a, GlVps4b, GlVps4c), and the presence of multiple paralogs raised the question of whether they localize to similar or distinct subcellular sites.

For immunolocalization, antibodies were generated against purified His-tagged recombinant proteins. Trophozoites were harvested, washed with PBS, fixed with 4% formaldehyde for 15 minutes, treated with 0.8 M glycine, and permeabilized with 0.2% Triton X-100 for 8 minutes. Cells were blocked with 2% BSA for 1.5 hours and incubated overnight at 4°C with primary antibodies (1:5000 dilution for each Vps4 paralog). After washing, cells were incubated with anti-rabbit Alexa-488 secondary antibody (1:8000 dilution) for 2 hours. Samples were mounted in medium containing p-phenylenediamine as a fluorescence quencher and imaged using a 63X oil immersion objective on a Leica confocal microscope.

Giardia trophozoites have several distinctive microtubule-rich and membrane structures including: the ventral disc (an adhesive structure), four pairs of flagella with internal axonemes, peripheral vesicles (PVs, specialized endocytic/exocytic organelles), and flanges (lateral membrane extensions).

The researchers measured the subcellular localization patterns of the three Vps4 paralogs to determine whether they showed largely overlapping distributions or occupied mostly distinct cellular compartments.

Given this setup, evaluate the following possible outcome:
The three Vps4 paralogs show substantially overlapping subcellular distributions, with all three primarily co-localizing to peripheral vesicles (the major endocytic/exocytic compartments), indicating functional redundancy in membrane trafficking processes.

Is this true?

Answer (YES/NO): NO